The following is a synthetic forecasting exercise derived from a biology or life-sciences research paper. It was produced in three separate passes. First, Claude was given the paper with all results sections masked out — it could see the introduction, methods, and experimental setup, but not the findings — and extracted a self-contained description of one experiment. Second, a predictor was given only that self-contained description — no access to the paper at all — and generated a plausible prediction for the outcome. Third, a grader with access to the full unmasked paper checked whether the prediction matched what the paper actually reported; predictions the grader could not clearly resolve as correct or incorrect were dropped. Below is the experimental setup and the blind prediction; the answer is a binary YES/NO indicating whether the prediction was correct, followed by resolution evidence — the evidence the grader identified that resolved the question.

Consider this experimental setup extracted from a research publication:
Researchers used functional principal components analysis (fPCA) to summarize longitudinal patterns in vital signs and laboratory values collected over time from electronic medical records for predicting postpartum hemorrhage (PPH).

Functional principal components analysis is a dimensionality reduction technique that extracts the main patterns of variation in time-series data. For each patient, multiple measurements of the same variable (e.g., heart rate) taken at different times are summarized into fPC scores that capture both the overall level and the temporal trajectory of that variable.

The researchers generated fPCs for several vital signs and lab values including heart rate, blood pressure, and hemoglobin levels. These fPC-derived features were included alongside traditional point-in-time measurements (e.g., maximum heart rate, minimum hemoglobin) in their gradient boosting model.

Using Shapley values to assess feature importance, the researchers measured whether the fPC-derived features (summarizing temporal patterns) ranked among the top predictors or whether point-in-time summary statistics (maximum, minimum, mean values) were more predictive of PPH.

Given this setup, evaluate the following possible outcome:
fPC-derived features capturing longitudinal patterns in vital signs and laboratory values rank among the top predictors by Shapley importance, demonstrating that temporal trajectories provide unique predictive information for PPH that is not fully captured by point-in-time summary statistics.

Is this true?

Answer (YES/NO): NO